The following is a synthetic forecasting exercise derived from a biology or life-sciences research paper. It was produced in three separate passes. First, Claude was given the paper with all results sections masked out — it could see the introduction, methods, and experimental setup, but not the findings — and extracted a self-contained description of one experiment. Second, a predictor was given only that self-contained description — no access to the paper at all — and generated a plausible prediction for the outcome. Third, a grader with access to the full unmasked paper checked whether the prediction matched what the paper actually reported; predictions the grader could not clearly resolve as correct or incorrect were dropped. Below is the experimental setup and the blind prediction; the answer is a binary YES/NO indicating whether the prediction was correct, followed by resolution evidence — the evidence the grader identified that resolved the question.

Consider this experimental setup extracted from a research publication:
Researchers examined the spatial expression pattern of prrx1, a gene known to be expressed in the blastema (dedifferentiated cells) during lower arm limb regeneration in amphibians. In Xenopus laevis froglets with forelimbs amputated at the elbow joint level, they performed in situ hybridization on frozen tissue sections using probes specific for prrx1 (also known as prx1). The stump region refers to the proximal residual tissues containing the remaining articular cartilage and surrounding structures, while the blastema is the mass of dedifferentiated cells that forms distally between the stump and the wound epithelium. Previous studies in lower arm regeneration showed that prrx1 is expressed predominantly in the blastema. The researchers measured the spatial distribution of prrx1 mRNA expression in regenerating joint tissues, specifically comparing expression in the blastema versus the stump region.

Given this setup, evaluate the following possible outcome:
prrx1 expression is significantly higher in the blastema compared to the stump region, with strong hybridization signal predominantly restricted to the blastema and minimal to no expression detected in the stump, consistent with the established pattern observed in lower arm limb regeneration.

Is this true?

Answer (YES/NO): NO